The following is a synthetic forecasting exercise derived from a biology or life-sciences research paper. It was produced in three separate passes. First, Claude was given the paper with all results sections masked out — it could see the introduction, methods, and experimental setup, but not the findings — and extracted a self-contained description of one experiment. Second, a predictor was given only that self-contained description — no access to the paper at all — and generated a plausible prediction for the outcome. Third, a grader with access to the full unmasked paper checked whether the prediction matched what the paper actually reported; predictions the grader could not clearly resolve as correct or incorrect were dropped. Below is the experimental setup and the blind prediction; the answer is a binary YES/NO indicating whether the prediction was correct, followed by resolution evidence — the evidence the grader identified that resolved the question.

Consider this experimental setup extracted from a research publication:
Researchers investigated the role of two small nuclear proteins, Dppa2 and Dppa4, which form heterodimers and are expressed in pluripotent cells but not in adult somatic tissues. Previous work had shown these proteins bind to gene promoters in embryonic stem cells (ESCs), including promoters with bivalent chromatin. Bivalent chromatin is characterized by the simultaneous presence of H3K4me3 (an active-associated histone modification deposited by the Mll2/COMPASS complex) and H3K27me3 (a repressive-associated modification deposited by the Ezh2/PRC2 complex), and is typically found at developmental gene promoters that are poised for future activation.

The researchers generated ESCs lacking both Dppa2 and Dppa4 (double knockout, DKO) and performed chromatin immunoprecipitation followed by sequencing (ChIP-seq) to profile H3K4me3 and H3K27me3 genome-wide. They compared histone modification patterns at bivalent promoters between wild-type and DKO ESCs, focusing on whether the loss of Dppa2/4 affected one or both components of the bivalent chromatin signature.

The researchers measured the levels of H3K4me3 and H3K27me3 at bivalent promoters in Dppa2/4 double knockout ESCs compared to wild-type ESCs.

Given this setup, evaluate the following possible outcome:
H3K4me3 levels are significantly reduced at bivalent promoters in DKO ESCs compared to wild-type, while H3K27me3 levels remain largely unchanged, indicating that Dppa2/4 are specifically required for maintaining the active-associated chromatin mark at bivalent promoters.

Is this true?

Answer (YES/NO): NO